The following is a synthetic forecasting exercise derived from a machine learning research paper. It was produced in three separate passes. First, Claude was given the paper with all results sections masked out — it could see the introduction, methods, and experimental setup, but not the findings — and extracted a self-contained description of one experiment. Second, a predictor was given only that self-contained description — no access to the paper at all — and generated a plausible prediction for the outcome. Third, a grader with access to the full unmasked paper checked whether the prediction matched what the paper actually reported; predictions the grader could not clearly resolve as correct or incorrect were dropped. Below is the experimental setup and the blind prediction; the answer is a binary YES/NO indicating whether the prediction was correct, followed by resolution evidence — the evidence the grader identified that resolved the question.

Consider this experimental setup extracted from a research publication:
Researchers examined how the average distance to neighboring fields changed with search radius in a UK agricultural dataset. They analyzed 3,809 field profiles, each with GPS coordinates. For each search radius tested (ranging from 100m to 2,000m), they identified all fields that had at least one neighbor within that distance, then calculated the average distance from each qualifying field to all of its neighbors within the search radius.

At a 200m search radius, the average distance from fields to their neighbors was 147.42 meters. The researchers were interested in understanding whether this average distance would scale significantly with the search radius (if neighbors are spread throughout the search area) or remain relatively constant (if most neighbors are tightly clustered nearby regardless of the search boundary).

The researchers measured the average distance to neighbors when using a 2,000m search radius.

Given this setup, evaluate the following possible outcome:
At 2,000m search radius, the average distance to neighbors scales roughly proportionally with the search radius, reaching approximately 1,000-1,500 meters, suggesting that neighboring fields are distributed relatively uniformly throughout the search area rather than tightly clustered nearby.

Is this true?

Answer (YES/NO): NO